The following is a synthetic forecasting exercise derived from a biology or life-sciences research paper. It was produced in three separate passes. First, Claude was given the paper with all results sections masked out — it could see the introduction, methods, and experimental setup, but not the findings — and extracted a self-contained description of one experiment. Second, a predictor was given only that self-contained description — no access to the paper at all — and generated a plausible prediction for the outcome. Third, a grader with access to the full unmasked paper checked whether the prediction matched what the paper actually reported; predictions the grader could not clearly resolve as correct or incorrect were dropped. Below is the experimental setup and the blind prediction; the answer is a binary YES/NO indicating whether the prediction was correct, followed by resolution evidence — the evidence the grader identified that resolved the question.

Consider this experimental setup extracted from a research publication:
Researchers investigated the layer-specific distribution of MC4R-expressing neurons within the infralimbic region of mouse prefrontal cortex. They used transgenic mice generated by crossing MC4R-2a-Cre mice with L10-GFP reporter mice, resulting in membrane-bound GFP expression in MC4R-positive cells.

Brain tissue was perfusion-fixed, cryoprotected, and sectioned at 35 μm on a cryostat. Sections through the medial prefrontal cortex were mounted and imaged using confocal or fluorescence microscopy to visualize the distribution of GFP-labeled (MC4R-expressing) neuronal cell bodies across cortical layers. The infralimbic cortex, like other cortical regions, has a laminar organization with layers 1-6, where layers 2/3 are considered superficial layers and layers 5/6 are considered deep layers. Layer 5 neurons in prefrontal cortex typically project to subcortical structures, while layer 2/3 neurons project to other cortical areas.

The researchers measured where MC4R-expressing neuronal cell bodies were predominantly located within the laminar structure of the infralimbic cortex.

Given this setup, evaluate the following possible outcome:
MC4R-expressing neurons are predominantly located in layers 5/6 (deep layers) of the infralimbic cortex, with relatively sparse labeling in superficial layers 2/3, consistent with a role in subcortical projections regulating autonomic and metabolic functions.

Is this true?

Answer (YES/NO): NO